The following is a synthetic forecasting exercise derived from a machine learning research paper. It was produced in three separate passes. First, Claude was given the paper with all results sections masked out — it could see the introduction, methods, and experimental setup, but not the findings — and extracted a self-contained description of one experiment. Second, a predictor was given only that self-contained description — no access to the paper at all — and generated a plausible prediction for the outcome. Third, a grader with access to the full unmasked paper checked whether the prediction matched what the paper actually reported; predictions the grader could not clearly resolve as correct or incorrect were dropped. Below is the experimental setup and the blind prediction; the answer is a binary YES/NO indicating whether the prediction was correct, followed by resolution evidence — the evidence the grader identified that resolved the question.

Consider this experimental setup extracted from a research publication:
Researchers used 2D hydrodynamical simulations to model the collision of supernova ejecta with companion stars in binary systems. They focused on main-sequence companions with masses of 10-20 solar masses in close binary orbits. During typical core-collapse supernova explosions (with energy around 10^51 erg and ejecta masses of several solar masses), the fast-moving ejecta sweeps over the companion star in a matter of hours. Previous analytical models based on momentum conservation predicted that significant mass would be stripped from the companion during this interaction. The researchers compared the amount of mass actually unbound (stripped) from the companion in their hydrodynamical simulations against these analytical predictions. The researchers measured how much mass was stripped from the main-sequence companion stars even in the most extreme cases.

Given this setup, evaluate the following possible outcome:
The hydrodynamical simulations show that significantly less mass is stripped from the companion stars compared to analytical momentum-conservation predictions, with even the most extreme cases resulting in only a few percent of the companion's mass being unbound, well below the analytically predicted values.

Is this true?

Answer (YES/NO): NO